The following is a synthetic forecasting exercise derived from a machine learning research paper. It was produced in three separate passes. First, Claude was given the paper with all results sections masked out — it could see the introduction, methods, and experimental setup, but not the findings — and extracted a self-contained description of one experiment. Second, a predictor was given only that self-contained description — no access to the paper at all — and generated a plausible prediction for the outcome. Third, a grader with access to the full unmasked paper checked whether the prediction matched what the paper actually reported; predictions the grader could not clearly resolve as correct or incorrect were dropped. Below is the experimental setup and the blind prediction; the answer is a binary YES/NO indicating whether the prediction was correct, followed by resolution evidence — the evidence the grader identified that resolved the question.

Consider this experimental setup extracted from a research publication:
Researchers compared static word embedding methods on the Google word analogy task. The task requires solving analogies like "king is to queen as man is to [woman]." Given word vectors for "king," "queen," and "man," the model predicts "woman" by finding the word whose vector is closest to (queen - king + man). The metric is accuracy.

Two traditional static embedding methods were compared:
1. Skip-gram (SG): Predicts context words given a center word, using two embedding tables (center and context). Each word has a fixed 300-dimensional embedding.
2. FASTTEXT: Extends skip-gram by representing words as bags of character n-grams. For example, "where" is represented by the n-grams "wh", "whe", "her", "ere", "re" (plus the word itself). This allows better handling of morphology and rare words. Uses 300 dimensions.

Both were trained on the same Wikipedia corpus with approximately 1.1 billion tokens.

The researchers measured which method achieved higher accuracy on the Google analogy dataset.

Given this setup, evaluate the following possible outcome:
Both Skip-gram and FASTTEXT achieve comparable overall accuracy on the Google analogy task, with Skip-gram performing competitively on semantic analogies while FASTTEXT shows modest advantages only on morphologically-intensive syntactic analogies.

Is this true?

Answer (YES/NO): NO